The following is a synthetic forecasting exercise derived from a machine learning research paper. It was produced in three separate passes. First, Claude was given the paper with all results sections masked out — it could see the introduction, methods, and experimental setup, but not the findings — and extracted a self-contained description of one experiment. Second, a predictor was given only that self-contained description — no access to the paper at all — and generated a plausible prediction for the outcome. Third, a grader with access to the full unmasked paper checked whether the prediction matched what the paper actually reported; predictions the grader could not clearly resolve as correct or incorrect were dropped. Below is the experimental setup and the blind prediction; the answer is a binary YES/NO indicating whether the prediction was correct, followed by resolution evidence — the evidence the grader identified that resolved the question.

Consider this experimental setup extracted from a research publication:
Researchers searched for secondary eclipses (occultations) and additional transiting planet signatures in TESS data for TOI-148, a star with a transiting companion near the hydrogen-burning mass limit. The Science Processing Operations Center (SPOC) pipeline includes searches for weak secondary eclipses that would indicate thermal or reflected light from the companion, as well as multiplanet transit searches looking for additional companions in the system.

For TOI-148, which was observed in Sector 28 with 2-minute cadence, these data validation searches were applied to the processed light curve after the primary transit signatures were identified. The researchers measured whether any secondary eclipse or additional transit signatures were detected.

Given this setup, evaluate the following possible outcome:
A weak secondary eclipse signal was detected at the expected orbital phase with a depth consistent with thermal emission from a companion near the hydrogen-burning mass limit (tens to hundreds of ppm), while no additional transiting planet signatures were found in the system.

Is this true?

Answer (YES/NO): NO